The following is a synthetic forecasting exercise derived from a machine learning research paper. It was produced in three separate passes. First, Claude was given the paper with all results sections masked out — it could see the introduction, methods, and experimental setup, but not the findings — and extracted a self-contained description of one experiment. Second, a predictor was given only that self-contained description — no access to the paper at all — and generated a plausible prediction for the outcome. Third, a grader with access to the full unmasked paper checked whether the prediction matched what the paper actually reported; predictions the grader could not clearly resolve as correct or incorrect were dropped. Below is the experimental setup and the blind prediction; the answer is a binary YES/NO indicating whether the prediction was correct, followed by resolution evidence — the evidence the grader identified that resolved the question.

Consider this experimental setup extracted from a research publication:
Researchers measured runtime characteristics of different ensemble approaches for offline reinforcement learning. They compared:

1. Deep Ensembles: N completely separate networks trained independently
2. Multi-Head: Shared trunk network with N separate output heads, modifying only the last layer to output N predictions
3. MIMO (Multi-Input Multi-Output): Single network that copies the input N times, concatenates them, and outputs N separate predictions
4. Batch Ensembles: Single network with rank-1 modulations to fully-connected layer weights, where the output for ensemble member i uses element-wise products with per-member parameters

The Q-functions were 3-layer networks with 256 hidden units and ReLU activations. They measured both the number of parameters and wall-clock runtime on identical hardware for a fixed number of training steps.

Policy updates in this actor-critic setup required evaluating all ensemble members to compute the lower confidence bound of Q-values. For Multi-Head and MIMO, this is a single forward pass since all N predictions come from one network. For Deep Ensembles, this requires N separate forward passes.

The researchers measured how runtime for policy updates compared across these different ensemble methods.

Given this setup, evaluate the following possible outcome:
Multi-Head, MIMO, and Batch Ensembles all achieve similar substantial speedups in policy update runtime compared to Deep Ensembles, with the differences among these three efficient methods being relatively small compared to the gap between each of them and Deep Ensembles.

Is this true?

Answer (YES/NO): NO